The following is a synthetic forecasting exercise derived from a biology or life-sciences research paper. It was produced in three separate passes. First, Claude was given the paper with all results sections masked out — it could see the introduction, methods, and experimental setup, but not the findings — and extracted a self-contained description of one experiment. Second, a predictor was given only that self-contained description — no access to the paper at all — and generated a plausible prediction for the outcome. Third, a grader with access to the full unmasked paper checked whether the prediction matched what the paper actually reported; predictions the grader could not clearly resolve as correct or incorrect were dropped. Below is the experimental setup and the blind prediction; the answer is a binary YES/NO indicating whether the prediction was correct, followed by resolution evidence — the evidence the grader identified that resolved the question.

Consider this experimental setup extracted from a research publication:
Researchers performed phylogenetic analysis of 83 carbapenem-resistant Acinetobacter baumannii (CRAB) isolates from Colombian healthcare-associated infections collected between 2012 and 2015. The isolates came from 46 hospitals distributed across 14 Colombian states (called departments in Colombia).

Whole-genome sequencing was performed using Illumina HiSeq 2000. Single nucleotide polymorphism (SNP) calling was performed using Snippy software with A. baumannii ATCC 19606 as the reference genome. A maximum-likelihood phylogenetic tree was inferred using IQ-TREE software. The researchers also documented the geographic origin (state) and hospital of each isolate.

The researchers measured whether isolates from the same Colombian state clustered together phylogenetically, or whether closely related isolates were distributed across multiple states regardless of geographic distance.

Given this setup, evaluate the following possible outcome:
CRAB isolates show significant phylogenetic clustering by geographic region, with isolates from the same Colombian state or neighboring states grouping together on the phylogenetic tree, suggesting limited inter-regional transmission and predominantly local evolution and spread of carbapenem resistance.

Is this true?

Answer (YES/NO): NO